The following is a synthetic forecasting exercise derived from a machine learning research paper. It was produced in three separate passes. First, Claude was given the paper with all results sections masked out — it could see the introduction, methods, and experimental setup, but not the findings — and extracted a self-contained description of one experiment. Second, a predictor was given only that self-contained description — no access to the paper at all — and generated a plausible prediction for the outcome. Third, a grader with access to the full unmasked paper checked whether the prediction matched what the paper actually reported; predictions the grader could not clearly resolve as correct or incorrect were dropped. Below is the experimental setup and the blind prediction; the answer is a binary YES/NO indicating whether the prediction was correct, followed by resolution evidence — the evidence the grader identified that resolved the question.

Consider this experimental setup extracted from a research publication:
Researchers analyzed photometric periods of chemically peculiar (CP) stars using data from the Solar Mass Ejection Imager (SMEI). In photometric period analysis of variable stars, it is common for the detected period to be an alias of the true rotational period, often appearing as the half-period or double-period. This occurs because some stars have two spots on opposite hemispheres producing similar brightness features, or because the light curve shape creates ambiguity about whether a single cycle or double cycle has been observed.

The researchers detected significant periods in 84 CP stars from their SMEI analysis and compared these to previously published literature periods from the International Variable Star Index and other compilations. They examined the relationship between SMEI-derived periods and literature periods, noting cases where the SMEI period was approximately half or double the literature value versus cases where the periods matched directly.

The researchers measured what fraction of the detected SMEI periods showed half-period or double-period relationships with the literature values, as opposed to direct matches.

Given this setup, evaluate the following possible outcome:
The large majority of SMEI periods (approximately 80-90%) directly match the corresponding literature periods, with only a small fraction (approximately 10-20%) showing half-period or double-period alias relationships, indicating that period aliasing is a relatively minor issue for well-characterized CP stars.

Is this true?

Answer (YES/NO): YES